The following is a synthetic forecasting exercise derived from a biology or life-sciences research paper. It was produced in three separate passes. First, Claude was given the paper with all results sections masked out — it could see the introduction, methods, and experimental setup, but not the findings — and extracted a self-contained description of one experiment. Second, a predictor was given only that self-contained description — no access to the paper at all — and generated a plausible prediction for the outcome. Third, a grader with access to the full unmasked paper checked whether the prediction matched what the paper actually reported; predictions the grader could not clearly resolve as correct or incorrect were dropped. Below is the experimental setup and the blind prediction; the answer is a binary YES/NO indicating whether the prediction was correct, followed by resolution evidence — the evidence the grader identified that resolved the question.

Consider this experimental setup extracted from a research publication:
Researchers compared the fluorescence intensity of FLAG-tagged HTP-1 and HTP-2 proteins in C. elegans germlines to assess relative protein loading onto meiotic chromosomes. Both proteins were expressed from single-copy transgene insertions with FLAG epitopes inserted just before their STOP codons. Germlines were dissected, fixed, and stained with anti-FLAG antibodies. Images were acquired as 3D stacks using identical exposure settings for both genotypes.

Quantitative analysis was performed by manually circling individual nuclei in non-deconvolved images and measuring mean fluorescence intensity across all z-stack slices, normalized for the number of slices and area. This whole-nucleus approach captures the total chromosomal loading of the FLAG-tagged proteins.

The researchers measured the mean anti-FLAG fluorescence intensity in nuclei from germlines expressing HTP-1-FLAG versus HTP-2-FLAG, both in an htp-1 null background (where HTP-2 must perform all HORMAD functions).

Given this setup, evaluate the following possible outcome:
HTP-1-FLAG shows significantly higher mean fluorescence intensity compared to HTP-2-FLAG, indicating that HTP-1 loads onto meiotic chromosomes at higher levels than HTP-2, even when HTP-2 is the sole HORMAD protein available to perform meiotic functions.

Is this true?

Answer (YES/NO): YES